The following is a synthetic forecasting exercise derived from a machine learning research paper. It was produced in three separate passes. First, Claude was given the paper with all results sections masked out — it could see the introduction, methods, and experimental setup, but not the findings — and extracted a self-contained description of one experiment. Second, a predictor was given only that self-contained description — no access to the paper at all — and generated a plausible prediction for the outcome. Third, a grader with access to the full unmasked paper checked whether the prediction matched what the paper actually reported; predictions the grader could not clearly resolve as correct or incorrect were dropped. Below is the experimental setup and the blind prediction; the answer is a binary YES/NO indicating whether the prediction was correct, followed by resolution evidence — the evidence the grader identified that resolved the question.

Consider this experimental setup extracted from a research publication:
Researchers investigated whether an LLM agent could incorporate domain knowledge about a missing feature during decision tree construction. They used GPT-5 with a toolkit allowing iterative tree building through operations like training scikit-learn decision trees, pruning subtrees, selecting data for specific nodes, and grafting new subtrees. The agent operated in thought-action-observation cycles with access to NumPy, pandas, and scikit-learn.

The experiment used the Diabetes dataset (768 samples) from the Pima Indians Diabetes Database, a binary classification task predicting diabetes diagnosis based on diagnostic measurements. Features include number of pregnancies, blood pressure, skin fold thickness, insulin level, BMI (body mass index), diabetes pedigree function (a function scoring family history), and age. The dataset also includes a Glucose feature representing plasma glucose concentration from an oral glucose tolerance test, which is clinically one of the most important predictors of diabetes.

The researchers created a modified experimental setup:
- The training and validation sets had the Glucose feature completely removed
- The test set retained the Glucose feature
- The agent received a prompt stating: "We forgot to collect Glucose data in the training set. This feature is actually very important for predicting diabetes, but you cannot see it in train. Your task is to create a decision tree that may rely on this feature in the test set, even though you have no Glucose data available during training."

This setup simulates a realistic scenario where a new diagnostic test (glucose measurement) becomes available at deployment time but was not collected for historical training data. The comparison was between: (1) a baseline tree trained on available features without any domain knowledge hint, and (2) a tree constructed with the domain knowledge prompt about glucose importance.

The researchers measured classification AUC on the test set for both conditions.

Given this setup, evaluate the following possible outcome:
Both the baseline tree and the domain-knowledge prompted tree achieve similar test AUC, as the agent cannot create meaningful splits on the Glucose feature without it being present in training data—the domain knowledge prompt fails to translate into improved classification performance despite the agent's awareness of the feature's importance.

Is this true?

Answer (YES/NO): NO